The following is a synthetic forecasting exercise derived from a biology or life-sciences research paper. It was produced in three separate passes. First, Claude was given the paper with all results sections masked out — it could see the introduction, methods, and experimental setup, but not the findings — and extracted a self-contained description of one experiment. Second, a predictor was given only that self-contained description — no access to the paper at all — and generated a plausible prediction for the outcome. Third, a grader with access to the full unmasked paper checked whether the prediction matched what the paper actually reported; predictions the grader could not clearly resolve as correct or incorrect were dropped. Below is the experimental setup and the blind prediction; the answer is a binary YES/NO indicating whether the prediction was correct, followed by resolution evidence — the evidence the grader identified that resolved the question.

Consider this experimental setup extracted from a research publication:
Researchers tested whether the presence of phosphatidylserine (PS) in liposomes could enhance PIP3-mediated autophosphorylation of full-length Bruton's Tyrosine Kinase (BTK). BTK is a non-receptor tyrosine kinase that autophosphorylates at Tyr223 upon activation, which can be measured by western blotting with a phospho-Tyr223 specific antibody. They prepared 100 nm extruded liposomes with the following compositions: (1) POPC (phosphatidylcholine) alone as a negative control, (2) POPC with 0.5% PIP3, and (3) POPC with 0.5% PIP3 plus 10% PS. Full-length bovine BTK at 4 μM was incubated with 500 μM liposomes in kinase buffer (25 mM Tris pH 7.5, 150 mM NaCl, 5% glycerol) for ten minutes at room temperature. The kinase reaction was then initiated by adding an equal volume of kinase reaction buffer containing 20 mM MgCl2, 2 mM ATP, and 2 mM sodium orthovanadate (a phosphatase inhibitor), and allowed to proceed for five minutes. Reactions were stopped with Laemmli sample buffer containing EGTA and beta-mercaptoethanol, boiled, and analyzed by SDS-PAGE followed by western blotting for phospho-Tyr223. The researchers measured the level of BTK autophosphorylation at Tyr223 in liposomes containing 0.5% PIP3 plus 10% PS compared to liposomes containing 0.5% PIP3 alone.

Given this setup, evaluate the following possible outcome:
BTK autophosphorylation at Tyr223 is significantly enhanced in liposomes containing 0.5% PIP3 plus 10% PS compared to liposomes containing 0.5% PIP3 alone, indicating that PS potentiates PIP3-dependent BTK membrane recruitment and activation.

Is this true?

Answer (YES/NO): YES